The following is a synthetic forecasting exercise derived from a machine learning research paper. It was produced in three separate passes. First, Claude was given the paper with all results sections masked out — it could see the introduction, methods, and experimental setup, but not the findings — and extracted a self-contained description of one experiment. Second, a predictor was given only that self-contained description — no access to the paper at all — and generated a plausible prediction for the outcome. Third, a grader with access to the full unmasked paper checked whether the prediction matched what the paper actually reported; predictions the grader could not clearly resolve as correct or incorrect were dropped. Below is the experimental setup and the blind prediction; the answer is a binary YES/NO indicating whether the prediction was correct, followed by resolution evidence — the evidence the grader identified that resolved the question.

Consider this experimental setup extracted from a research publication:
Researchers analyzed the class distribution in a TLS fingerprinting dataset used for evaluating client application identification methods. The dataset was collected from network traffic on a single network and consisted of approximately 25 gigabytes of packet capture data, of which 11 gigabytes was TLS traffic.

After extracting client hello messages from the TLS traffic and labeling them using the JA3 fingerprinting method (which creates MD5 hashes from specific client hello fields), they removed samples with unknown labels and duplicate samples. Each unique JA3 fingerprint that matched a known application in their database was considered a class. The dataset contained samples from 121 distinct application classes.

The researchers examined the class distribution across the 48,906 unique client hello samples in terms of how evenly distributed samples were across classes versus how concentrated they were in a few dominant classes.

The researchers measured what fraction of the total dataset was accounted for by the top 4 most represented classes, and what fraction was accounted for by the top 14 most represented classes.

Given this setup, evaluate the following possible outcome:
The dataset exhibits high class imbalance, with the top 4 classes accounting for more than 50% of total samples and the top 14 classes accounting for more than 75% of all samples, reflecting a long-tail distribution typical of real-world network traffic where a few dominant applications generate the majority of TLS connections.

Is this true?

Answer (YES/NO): YES